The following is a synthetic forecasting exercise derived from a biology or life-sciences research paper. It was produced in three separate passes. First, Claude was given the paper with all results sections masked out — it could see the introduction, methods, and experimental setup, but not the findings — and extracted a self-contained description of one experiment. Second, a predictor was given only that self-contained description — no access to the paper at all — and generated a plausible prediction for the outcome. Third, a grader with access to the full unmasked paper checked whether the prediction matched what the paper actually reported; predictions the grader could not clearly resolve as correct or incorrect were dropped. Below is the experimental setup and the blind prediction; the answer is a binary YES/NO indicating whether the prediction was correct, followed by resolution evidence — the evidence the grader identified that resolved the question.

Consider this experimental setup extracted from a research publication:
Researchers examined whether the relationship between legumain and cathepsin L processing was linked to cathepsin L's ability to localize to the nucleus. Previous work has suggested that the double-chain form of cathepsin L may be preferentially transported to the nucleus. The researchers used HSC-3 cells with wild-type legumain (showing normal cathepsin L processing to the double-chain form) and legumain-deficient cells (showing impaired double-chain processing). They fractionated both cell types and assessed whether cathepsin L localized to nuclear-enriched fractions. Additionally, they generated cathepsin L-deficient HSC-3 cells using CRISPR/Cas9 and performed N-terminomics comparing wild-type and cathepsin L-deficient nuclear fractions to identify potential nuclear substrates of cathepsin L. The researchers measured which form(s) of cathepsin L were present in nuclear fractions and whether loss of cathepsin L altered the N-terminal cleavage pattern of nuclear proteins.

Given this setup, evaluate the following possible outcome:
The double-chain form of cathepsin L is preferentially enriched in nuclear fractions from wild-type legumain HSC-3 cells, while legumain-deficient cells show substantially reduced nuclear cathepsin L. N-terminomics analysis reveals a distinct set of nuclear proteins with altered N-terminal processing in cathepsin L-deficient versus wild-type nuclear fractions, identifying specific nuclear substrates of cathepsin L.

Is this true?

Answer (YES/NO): YES